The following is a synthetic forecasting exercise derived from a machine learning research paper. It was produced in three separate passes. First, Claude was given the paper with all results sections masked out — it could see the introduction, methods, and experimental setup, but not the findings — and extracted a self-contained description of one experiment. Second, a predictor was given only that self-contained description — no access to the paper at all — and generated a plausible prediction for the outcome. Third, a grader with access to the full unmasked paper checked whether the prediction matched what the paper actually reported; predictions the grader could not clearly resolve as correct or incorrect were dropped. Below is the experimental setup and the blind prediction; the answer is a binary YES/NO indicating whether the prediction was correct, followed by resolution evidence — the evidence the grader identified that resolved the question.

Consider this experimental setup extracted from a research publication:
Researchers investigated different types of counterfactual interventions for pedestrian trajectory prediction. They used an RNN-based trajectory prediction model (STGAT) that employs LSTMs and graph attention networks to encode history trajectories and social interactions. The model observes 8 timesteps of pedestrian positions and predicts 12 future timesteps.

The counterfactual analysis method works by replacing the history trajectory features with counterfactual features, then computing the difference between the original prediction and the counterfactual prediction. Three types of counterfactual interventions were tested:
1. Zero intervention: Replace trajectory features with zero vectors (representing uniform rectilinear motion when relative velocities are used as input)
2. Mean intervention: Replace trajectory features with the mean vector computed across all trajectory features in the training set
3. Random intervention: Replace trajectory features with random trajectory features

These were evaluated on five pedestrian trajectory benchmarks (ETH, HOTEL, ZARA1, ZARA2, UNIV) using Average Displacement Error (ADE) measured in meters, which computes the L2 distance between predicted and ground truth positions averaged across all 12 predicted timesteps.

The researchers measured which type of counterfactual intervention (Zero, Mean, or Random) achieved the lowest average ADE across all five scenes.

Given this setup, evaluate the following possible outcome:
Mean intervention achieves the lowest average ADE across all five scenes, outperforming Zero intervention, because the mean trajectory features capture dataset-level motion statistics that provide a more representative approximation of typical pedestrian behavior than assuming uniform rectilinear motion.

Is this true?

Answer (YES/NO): NO